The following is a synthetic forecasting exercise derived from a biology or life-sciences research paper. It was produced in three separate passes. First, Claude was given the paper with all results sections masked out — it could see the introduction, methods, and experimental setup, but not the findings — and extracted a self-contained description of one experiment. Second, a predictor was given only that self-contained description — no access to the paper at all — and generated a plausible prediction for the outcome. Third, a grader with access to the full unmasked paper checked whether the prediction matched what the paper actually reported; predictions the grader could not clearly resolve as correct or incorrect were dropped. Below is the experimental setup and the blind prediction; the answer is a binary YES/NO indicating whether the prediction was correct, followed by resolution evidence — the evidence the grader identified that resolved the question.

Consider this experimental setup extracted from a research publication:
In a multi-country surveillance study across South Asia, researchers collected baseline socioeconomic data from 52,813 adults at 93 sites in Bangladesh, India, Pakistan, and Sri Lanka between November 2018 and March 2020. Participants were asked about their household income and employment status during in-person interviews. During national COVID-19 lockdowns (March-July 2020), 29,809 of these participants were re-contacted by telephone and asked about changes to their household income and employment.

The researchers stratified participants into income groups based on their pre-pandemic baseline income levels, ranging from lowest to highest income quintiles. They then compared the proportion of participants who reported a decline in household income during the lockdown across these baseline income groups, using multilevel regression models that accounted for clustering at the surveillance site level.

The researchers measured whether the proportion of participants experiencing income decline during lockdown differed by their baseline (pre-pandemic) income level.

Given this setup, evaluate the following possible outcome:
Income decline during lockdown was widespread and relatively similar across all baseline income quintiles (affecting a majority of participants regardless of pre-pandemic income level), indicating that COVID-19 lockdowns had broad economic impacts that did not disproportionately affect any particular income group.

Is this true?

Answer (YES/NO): NO